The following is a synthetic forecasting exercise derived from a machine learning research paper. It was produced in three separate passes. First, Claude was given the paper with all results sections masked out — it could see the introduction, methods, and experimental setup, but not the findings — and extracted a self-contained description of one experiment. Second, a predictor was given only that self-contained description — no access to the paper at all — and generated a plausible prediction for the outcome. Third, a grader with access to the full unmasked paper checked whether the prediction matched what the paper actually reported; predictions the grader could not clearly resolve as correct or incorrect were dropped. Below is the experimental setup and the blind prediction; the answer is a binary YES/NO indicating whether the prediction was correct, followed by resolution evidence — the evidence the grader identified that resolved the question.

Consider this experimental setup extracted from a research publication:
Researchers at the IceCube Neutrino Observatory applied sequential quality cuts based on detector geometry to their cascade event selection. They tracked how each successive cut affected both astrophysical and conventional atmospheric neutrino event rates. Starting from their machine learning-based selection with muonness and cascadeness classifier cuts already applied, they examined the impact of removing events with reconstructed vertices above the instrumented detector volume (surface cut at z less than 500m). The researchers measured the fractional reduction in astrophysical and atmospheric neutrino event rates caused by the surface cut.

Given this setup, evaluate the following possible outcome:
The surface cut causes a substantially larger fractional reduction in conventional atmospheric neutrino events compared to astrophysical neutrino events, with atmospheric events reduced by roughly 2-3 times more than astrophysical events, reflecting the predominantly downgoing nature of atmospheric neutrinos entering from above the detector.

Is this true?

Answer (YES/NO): NO